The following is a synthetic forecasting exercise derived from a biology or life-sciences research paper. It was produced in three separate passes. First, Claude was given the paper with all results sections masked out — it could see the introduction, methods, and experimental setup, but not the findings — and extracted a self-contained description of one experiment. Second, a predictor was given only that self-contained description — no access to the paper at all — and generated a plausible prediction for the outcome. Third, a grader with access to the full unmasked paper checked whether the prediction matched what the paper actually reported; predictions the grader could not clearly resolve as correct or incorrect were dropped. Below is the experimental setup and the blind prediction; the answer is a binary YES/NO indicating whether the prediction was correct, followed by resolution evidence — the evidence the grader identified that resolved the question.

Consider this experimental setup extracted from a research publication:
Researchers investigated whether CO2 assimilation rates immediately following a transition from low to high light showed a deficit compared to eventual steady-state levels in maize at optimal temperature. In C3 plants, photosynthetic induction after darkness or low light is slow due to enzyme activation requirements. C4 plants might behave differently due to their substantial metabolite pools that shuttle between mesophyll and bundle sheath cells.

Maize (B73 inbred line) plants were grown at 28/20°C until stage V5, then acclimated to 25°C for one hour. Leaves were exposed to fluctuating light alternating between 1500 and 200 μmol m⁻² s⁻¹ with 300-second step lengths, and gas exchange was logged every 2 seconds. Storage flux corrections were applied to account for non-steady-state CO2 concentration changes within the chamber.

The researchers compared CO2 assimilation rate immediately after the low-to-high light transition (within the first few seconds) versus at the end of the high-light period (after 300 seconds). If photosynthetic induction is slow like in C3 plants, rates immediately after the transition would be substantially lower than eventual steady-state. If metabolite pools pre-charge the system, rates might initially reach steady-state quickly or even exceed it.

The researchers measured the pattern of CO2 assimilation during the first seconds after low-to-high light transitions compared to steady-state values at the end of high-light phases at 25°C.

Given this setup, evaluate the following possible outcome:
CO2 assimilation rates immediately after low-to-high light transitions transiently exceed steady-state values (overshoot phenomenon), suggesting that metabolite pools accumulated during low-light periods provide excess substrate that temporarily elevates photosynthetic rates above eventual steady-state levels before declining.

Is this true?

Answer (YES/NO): NO